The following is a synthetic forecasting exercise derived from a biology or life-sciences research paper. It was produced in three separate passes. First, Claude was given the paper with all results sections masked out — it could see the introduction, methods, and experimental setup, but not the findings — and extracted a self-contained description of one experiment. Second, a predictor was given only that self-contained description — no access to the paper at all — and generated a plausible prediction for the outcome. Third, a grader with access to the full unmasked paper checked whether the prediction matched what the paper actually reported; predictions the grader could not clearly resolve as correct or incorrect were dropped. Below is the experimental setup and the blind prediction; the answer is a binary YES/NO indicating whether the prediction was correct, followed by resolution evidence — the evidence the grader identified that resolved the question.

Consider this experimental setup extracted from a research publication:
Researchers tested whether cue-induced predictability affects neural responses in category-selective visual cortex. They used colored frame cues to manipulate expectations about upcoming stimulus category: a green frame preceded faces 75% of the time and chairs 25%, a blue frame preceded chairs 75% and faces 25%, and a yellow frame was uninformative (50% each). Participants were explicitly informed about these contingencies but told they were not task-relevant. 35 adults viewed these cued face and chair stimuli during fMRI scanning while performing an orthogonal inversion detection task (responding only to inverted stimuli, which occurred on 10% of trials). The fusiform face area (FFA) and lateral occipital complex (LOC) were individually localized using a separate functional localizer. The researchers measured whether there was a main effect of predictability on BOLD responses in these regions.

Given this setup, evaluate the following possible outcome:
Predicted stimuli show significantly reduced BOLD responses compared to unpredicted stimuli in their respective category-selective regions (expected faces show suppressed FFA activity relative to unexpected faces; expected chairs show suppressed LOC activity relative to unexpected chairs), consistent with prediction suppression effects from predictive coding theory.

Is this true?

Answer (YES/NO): NO